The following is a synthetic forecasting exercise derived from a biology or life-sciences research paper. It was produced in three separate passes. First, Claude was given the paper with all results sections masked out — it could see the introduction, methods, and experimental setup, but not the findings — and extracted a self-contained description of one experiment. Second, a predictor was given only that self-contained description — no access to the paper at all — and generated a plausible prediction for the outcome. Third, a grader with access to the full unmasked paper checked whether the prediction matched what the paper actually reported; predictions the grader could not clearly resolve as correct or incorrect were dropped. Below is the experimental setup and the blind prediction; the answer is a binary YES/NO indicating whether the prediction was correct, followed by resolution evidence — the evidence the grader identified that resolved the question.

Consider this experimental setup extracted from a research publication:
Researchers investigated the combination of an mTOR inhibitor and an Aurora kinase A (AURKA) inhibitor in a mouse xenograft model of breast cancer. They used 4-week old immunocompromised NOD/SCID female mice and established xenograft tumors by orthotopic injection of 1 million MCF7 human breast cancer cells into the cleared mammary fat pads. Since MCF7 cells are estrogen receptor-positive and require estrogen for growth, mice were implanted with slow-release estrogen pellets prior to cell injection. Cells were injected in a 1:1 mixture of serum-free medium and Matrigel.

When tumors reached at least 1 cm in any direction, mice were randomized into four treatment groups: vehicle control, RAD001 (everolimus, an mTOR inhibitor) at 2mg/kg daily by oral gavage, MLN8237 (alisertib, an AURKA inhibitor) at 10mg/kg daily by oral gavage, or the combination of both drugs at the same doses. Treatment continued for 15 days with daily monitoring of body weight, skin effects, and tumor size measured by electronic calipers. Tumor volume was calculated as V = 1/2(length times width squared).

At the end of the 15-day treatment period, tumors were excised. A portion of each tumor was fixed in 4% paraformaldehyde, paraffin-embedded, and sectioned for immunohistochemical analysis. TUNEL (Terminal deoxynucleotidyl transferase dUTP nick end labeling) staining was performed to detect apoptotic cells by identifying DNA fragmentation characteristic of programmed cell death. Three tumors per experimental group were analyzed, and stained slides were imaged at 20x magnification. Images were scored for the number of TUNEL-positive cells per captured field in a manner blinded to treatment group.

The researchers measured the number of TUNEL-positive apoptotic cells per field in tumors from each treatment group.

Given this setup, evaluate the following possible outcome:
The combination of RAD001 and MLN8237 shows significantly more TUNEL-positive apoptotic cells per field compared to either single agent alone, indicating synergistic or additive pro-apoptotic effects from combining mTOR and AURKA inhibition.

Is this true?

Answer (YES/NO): YES